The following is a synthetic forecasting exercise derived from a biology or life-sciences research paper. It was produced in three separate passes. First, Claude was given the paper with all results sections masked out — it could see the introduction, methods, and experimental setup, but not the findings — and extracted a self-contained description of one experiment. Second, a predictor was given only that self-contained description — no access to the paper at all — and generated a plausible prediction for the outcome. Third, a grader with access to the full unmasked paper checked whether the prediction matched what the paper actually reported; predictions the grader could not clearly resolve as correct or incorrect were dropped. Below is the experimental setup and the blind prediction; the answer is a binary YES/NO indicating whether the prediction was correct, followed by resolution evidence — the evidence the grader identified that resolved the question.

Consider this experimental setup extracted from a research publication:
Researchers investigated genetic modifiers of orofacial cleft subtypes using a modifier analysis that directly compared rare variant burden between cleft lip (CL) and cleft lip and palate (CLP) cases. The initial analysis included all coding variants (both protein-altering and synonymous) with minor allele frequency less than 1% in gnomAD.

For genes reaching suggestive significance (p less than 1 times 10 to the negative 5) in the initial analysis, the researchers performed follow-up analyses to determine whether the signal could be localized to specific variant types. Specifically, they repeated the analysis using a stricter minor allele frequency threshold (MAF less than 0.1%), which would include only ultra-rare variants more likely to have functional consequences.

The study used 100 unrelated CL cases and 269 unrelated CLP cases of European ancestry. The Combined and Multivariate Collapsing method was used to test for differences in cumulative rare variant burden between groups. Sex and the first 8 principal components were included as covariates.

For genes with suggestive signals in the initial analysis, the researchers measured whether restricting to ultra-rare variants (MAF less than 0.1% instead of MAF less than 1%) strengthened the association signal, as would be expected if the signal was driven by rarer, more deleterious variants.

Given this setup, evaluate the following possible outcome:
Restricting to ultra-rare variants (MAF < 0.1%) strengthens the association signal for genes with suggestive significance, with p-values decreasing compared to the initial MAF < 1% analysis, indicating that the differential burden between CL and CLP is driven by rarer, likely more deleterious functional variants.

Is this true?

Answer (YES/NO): NO